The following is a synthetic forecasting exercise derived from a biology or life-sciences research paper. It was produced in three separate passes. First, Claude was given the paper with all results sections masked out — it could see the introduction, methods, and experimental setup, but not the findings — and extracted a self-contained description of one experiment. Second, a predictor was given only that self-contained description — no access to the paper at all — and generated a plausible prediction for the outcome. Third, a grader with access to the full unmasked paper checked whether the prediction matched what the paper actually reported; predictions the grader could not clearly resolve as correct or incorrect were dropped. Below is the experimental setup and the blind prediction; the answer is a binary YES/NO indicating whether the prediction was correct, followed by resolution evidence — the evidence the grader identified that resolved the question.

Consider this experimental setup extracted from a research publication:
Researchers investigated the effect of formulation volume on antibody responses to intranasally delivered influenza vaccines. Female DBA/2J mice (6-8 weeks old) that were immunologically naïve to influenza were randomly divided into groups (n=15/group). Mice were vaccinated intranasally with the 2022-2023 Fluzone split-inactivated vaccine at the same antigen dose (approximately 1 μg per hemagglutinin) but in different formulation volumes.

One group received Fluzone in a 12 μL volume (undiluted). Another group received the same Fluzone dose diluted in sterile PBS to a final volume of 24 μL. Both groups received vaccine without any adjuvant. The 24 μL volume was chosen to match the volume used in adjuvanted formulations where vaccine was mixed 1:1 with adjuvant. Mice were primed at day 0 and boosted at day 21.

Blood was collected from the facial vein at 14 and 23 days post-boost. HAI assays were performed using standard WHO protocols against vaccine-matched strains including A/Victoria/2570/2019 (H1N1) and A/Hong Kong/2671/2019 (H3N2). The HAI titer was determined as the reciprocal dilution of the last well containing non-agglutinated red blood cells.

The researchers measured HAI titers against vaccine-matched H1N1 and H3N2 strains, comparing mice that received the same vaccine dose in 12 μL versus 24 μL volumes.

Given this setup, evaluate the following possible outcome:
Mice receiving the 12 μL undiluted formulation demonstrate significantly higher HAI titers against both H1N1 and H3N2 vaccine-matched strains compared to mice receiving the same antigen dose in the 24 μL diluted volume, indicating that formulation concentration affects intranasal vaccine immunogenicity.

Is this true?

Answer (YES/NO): NO